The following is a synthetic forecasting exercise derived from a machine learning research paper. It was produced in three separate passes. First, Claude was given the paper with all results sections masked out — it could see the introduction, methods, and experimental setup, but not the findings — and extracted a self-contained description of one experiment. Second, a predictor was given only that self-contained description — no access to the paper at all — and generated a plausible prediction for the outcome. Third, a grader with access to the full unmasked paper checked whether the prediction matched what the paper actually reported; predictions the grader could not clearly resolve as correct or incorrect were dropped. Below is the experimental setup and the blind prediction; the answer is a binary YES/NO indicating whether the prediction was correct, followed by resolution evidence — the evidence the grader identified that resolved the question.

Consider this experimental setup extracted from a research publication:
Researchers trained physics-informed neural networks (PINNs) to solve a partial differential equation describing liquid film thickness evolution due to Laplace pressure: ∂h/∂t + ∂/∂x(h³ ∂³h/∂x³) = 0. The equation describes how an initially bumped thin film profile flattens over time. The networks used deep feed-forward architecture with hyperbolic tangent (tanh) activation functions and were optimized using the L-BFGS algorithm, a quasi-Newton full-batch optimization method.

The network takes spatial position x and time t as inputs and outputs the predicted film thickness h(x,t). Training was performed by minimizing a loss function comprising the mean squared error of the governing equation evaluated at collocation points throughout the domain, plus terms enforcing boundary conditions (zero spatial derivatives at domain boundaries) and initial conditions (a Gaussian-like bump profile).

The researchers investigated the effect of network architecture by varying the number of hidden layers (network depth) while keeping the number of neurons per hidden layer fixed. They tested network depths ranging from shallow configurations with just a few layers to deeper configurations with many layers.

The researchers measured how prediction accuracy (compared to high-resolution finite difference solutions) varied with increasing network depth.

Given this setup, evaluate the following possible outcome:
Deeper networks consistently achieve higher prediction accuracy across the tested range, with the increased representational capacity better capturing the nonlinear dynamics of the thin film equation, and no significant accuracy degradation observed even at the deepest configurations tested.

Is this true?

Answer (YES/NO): YES